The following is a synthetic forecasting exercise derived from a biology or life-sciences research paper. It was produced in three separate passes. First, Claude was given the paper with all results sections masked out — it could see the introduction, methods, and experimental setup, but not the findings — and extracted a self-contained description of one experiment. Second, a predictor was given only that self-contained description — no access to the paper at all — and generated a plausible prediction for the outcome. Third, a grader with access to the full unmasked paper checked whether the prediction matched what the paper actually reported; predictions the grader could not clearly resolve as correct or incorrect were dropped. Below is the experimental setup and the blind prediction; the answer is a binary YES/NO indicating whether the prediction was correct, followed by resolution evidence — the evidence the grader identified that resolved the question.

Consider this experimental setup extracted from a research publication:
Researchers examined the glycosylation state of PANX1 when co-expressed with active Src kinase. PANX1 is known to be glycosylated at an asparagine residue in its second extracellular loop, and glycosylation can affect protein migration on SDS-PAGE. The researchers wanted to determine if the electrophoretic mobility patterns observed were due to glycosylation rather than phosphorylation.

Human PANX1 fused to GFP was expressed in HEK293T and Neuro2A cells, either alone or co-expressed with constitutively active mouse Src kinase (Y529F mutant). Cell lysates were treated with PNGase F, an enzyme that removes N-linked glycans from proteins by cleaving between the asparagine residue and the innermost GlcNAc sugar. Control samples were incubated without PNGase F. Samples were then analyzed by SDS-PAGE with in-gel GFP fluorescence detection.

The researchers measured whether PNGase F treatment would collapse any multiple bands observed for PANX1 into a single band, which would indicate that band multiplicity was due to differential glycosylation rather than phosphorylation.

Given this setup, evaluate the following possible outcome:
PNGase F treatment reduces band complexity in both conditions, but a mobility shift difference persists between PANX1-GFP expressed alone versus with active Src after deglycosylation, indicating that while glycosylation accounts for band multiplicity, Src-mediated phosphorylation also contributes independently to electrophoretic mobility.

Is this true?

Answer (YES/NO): NO